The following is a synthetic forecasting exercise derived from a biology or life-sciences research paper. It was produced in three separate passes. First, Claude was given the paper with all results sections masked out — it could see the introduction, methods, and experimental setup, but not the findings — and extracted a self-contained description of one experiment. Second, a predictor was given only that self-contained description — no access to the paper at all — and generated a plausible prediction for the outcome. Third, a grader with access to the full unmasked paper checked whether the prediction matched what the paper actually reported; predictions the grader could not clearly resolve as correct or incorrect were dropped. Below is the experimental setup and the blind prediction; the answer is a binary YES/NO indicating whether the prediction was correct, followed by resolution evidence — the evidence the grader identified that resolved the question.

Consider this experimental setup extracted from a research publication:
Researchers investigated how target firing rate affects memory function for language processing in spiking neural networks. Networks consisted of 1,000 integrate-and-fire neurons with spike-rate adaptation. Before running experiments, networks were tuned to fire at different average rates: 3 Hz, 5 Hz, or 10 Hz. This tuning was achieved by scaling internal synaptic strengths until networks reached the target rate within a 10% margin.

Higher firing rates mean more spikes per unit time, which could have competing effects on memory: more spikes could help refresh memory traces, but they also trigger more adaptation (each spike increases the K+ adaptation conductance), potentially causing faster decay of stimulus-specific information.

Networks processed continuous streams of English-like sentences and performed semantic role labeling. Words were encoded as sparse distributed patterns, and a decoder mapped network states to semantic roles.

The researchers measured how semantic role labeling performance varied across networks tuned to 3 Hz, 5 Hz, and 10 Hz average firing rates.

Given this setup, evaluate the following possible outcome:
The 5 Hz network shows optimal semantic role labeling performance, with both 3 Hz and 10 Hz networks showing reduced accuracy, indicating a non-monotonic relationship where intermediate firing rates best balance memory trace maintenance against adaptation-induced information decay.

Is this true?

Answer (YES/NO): NO